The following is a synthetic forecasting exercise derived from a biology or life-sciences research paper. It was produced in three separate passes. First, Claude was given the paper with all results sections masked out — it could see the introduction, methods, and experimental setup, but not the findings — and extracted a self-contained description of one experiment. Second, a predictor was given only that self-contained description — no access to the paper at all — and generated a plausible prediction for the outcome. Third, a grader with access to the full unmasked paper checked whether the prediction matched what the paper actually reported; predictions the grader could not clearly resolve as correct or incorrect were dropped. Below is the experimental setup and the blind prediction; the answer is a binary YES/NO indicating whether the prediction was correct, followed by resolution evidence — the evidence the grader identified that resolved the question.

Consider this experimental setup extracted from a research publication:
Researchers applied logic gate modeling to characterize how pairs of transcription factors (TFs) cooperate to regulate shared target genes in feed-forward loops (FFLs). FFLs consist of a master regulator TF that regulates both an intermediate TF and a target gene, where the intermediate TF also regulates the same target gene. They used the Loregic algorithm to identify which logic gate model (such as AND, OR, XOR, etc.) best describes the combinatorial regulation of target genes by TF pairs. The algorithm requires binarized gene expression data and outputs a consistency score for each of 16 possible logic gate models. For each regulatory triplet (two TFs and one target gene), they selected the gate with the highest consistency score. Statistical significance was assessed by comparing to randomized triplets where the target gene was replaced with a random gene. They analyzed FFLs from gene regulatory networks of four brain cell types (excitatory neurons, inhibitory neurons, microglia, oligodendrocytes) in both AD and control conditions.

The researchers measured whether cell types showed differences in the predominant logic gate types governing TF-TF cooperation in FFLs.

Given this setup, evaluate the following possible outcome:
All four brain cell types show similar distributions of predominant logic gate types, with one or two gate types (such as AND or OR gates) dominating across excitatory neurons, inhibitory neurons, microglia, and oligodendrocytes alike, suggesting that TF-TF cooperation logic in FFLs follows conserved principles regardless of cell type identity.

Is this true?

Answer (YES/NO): NO